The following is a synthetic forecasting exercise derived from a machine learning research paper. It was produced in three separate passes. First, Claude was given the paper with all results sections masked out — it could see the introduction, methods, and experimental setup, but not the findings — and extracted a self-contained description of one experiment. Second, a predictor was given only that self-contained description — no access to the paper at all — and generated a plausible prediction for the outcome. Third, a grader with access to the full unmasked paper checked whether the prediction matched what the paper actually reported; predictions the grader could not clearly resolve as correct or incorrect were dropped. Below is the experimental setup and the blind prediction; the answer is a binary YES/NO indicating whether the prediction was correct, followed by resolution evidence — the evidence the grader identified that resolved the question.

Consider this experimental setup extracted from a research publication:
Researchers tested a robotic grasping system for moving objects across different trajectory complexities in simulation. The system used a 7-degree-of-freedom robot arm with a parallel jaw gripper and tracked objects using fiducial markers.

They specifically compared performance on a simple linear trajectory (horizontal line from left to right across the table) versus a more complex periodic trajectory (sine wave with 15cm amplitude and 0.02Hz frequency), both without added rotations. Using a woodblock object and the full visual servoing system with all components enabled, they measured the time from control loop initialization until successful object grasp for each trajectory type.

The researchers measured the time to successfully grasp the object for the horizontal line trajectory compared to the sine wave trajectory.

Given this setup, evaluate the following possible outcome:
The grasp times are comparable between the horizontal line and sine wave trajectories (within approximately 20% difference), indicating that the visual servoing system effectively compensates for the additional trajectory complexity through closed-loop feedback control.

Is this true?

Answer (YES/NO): NO